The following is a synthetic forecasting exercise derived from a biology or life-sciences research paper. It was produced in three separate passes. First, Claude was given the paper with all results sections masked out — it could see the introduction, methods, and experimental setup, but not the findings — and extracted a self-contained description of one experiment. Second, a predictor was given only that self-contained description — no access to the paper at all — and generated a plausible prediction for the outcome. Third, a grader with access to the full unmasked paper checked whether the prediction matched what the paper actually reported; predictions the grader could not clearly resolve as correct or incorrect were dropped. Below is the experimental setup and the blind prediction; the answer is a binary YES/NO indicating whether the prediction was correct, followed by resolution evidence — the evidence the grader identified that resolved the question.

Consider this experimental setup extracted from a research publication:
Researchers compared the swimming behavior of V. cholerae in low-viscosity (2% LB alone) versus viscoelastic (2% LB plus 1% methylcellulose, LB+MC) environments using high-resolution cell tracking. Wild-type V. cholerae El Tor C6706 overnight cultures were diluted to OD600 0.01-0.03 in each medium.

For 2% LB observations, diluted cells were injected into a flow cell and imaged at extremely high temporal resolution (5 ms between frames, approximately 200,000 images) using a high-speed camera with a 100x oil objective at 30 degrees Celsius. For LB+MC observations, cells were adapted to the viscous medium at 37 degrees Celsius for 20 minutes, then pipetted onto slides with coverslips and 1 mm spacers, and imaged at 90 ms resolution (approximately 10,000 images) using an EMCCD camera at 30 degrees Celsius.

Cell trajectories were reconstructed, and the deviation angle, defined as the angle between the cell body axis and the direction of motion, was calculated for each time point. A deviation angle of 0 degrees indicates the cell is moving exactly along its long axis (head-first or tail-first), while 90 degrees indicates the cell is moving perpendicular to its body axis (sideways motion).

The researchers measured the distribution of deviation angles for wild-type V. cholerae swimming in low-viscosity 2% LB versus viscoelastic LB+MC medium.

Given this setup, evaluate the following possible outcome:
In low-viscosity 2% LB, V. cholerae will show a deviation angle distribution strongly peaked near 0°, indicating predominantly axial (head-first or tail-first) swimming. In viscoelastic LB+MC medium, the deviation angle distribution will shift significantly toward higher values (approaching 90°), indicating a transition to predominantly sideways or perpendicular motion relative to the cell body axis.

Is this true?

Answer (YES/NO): NO